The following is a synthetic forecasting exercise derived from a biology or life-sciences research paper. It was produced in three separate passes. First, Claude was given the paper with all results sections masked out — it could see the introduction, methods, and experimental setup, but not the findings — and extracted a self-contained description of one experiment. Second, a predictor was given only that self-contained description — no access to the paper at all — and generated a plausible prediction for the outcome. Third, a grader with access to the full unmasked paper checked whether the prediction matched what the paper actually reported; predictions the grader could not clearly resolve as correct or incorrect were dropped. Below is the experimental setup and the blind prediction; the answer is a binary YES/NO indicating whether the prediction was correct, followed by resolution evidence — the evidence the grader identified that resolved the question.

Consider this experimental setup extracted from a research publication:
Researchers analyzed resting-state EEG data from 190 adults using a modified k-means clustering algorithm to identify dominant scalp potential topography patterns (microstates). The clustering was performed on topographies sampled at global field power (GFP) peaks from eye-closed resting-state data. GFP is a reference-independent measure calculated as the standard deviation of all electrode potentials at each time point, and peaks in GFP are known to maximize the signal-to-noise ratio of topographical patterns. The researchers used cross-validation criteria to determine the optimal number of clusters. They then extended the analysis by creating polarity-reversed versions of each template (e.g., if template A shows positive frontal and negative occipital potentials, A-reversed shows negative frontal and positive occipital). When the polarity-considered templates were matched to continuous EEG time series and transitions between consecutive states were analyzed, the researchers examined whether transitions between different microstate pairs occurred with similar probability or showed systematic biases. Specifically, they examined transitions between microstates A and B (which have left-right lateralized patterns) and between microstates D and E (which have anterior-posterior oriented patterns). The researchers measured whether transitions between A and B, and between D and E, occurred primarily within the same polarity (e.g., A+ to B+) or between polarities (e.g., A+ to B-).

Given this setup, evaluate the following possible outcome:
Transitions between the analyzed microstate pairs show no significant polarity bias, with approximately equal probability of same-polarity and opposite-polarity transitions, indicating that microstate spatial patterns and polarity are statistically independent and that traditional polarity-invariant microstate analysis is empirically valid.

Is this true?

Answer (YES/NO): NO